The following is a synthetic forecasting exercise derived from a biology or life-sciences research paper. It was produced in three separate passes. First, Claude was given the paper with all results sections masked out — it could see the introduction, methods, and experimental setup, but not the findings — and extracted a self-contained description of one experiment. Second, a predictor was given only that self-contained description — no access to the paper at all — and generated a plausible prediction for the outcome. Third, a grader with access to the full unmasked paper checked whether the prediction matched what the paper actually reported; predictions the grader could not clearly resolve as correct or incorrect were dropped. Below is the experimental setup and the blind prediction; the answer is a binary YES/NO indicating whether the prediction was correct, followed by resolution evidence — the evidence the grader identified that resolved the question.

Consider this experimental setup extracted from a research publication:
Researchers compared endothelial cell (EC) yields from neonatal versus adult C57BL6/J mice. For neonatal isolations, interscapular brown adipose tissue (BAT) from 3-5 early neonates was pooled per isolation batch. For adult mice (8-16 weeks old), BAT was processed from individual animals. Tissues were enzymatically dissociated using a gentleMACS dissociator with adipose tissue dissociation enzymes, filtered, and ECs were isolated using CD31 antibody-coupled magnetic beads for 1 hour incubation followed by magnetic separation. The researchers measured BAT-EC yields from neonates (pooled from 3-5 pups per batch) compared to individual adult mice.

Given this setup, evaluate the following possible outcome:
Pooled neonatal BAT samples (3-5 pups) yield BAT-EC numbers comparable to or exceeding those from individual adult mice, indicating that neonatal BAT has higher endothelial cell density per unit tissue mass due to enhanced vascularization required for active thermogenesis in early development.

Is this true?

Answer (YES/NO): YES